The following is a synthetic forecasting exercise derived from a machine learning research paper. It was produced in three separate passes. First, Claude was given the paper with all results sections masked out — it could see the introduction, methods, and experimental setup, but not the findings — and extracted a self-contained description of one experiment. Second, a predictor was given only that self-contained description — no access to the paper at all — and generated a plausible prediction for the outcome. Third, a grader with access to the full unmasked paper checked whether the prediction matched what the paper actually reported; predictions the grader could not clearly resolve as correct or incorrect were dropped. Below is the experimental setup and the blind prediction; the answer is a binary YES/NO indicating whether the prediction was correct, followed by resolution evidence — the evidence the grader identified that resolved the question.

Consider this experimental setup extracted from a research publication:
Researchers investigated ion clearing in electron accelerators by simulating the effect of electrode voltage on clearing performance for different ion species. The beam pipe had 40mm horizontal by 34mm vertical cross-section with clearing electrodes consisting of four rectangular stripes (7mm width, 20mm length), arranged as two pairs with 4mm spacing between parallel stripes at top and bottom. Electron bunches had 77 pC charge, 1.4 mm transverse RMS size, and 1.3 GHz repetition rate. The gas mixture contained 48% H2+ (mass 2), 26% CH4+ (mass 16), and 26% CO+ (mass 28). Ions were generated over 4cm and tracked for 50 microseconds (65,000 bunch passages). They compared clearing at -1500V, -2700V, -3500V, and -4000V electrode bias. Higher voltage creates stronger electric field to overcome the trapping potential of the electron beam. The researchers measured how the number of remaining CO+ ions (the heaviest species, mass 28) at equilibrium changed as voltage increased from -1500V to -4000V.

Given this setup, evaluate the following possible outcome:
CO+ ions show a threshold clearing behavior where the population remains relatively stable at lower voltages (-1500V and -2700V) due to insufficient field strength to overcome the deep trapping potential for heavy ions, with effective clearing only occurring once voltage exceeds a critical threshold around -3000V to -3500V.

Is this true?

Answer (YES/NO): NO